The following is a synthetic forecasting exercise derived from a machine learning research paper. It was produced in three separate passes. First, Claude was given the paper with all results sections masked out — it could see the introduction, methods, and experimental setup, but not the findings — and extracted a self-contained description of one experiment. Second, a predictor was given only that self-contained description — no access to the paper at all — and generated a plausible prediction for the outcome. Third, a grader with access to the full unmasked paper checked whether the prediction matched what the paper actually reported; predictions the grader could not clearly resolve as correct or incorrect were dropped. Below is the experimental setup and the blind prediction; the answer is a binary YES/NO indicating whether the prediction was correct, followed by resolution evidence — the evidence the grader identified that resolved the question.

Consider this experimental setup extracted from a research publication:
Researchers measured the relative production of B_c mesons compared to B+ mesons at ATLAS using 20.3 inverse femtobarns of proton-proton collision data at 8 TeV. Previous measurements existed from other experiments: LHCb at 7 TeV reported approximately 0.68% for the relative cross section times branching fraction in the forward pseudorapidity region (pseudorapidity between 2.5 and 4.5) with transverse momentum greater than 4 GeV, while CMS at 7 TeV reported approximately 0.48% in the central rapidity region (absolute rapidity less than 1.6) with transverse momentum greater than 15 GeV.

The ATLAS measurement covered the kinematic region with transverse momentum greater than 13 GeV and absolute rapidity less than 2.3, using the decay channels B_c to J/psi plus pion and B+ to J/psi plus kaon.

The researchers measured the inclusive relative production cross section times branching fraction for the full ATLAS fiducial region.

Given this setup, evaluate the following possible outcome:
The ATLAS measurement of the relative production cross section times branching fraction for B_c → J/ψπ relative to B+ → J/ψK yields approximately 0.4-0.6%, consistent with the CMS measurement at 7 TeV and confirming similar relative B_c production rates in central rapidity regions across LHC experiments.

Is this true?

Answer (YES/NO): NO